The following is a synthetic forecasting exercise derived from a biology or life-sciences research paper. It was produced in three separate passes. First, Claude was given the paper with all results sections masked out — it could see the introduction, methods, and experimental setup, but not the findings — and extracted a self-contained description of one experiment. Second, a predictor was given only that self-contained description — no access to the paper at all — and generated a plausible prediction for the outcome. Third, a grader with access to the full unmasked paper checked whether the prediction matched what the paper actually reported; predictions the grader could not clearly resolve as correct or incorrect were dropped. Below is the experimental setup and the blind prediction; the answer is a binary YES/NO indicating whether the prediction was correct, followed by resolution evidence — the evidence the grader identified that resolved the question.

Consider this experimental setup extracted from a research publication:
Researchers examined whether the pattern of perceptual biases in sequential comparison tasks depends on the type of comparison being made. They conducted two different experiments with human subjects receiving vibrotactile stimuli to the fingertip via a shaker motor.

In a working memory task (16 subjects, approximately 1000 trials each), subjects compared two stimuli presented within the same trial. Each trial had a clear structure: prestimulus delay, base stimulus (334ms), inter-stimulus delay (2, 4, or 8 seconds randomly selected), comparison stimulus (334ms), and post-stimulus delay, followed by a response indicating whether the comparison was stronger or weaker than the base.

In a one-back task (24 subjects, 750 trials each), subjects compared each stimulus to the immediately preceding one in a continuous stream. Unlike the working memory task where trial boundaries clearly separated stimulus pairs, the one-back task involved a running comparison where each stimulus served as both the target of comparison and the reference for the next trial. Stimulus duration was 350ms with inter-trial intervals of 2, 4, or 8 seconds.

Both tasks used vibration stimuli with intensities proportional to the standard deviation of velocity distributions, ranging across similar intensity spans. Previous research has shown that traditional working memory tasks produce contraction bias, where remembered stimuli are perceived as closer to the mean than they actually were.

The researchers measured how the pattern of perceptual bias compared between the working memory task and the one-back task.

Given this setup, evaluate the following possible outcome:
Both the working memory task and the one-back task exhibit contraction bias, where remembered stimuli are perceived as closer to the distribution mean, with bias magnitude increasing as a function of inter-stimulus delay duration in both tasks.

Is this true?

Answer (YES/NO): NO